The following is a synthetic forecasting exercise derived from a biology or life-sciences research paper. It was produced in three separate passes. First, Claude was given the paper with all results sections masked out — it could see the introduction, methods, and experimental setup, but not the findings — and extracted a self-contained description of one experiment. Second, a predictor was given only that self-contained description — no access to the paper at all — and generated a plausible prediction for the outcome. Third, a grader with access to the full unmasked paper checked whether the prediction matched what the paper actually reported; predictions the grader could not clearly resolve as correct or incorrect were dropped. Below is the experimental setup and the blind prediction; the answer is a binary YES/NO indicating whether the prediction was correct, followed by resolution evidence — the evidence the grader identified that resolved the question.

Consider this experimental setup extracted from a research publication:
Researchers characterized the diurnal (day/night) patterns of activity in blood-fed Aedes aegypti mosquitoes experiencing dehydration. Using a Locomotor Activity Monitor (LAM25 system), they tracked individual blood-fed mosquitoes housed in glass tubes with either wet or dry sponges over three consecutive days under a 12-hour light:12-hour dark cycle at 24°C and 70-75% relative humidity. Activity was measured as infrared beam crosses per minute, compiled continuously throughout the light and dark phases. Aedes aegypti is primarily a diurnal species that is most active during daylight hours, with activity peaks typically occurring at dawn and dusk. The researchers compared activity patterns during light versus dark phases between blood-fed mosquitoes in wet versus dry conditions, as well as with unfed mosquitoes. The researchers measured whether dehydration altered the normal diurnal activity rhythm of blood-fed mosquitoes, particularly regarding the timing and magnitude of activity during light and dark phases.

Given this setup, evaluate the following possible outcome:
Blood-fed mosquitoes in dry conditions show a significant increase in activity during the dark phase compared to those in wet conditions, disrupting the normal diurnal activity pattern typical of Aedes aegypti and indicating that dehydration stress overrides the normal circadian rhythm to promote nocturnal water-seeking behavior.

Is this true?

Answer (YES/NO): NO